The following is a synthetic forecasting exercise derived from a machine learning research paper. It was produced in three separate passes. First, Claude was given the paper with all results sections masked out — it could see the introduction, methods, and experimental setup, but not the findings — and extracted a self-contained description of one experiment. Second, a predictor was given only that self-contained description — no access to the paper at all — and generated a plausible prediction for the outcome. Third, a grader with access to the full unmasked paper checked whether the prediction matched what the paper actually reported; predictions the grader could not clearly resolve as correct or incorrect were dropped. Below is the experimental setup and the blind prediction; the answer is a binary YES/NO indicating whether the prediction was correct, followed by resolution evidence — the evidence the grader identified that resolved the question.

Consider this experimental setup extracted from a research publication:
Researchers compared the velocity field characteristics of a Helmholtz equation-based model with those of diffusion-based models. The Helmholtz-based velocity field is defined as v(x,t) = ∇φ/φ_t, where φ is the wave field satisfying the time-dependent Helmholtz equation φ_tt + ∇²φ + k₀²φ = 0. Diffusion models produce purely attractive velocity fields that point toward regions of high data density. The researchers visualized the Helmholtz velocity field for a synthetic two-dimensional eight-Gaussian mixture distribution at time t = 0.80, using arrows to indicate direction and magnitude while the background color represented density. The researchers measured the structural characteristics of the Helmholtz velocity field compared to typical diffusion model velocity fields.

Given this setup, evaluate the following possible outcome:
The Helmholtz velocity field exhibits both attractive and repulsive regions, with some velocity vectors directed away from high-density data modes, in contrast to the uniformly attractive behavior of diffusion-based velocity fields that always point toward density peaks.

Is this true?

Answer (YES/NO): YES